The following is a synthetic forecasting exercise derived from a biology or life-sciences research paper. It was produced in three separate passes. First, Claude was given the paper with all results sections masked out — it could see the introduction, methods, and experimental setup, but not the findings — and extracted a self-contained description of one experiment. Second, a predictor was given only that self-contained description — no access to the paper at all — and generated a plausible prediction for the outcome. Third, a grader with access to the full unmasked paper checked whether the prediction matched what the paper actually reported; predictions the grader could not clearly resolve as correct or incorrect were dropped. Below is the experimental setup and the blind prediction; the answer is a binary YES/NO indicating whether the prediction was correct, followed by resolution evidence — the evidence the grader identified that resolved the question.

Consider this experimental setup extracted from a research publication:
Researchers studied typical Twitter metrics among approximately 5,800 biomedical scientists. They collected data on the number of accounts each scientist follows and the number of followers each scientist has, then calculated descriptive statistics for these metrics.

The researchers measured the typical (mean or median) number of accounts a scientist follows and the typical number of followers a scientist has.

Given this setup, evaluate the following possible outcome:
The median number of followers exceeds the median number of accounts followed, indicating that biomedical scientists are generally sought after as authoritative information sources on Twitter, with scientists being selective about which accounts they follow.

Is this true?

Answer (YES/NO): NO